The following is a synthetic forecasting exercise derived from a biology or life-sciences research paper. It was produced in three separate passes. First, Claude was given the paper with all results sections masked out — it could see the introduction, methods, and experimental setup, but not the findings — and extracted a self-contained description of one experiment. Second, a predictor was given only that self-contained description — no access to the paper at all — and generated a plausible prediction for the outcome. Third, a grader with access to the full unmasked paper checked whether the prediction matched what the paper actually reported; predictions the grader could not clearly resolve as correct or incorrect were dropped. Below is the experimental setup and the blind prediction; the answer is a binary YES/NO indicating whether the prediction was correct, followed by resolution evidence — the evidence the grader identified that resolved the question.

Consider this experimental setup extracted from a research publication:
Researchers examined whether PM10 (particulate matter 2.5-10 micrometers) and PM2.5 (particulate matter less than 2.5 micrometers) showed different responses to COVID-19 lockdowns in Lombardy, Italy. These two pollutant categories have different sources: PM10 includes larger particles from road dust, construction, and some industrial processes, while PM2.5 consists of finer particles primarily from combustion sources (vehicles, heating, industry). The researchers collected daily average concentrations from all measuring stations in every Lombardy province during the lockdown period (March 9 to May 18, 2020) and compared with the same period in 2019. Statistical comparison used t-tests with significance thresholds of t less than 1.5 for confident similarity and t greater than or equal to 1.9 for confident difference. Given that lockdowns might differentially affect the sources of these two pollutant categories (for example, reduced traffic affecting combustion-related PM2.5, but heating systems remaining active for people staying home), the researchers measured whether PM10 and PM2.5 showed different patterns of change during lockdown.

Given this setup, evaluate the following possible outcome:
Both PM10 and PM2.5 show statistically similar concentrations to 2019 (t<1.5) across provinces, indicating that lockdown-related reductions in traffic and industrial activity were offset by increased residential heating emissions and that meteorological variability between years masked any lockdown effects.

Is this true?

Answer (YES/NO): NO